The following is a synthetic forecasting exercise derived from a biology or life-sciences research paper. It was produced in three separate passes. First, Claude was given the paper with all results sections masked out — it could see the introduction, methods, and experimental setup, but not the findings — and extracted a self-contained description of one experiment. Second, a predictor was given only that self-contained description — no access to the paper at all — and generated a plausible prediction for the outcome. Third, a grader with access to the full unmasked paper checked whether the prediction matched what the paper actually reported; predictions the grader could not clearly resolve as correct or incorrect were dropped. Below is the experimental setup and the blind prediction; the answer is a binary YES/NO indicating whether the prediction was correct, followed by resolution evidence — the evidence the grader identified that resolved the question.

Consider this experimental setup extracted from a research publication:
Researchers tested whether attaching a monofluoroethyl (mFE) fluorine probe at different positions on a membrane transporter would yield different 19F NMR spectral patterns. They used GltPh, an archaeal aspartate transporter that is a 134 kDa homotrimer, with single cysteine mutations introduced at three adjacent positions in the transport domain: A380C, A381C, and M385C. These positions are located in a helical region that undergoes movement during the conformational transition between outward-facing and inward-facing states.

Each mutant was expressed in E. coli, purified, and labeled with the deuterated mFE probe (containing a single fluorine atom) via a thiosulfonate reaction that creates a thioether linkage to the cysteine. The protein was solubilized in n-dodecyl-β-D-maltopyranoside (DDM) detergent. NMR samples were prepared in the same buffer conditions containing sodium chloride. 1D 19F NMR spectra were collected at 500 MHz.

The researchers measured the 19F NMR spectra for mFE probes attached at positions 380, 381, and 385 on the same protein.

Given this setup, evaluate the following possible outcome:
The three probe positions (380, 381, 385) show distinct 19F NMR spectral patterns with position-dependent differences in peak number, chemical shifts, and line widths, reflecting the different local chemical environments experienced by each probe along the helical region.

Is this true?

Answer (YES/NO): YES